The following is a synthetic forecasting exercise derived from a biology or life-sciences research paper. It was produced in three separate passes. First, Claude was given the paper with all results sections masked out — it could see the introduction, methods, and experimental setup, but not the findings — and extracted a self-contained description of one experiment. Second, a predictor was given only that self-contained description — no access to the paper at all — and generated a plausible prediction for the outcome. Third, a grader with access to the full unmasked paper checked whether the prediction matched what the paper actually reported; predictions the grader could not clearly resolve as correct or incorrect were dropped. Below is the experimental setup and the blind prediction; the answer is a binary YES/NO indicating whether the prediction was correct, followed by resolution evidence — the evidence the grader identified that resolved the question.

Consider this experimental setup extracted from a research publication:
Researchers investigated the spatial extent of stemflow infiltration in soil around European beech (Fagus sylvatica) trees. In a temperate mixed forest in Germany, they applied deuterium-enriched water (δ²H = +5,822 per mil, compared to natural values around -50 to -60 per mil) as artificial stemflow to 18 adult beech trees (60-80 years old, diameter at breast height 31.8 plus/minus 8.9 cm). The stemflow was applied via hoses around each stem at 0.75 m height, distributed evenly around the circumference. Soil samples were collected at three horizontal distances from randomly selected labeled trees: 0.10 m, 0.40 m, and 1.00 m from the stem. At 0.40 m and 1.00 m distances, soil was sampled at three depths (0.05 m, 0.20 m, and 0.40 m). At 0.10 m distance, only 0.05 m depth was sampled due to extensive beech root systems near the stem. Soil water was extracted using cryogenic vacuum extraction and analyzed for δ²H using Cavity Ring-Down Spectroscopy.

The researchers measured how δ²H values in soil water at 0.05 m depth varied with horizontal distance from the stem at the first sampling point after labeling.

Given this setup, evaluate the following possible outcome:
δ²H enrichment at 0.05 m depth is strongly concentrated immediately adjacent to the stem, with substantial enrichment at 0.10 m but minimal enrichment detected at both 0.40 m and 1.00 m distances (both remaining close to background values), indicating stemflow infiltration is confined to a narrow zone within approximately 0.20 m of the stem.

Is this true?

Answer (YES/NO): YES